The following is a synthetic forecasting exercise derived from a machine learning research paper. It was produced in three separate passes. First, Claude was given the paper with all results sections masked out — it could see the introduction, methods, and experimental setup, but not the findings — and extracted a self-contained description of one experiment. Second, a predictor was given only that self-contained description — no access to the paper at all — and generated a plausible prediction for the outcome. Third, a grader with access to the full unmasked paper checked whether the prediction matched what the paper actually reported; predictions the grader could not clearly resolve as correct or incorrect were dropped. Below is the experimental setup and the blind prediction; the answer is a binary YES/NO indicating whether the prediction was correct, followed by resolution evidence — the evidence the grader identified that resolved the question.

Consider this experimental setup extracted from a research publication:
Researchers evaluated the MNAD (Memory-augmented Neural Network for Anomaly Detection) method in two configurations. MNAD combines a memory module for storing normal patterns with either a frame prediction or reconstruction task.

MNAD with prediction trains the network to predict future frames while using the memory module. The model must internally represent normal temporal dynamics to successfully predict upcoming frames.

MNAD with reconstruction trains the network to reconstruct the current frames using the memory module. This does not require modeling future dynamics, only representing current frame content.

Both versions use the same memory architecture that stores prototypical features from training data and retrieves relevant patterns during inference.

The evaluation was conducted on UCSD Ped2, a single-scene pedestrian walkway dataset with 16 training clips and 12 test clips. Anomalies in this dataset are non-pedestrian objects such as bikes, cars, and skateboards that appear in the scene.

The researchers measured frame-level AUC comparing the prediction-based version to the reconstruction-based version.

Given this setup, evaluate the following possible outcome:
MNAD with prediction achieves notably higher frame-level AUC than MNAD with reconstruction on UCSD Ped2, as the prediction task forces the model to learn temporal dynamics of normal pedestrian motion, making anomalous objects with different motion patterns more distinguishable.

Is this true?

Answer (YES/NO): YES